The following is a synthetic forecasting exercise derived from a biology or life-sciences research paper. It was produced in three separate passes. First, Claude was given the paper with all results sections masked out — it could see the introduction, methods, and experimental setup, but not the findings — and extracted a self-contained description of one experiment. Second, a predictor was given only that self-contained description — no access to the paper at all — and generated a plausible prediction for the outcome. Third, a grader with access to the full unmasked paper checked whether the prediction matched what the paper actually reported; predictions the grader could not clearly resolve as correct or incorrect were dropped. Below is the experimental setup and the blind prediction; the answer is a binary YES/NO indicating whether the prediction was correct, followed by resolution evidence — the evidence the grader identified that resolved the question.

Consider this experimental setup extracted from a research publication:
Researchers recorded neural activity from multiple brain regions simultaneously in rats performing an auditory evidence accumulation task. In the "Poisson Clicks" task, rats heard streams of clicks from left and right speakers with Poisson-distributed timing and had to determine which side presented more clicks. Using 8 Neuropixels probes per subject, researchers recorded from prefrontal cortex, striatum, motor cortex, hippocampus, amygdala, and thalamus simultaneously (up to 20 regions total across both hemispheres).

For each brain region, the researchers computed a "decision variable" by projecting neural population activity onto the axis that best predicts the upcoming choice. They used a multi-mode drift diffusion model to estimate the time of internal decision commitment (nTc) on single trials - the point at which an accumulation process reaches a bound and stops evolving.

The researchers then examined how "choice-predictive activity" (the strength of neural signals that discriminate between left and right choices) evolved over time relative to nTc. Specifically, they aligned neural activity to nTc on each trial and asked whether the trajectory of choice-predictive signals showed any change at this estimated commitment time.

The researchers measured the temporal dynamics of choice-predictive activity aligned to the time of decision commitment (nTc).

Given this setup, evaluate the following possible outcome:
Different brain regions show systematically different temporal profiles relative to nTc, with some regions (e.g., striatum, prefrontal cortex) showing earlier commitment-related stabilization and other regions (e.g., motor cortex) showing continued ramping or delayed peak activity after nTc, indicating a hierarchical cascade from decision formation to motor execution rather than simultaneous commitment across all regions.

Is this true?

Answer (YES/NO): NO